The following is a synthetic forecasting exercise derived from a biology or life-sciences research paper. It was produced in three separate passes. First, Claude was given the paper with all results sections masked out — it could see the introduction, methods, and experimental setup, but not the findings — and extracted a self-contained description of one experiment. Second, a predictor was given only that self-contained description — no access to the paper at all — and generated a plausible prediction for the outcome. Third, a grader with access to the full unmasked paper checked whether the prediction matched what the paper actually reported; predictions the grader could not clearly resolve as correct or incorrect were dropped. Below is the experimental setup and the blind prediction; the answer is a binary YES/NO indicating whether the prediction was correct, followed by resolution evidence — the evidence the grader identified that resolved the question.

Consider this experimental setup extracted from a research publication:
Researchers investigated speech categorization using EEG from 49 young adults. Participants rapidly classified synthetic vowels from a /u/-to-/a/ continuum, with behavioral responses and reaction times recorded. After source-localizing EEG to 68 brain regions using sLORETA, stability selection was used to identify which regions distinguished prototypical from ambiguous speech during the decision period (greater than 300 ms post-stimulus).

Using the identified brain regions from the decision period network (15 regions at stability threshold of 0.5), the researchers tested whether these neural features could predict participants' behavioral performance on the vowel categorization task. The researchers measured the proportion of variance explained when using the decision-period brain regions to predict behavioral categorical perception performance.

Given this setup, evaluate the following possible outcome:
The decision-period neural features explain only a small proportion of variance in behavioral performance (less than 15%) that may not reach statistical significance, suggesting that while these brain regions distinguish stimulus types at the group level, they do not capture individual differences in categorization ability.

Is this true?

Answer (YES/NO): NO